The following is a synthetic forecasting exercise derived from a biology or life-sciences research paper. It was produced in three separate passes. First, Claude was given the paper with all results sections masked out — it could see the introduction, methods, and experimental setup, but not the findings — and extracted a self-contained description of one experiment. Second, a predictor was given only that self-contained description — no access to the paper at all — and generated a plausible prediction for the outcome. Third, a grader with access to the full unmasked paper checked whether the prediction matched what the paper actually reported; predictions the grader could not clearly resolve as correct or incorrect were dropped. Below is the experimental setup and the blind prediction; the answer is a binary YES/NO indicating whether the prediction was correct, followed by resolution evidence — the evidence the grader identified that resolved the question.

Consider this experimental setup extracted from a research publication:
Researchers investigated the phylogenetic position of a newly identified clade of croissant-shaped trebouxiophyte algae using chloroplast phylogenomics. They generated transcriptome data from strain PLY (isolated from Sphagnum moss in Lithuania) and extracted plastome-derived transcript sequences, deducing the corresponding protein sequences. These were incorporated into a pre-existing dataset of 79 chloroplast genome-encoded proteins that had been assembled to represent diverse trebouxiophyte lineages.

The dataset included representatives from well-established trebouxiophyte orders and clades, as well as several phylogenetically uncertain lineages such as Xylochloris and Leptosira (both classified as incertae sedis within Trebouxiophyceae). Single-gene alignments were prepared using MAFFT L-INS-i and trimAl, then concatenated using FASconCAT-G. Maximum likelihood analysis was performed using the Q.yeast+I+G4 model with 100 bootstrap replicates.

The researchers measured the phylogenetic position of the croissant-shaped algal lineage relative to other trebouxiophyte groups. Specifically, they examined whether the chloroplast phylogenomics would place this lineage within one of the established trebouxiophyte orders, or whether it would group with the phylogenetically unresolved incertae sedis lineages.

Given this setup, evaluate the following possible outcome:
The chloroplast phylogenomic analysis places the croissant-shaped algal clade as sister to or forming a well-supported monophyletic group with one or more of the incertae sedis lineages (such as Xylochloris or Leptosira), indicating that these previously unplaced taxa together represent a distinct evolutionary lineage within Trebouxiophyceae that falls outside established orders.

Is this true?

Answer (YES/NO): YES